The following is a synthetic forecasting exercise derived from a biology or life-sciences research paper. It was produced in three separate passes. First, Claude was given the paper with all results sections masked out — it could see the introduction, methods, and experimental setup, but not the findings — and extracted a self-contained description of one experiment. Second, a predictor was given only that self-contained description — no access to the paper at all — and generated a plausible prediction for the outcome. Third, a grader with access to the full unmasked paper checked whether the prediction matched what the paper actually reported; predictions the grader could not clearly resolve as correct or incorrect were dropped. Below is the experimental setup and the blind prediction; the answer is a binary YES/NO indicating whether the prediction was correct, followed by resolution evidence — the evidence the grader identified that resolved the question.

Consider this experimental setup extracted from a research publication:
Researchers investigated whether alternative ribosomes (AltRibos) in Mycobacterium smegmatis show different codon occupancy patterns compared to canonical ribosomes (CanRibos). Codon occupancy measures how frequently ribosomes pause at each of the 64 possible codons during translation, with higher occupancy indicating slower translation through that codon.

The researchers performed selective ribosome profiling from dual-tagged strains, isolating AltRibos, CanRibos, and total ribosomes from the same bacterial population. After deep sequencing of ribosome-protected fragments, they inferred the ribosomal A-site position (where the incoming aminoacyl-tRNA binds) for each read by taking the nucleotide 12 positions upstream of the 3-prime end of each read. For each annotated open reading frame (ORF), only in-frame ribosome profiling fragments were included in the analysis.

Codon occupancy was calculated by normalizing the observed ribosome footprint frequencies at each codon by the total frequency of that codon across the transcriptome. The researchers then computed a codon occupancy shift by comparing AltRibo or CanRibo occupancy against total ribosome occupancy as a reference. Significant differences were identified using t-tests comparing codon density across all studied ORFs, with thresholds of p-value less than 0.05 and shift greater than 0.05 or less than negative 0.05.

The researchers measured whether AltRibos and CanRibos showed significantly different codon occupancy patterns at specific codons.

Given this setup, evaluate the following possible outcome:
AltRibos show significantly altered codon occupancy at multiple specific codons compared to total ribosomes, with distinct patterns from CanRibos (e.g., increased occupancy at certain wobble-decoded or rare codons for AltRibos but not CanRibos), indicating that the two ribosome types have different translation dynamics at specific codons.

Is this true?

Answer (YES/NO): YES